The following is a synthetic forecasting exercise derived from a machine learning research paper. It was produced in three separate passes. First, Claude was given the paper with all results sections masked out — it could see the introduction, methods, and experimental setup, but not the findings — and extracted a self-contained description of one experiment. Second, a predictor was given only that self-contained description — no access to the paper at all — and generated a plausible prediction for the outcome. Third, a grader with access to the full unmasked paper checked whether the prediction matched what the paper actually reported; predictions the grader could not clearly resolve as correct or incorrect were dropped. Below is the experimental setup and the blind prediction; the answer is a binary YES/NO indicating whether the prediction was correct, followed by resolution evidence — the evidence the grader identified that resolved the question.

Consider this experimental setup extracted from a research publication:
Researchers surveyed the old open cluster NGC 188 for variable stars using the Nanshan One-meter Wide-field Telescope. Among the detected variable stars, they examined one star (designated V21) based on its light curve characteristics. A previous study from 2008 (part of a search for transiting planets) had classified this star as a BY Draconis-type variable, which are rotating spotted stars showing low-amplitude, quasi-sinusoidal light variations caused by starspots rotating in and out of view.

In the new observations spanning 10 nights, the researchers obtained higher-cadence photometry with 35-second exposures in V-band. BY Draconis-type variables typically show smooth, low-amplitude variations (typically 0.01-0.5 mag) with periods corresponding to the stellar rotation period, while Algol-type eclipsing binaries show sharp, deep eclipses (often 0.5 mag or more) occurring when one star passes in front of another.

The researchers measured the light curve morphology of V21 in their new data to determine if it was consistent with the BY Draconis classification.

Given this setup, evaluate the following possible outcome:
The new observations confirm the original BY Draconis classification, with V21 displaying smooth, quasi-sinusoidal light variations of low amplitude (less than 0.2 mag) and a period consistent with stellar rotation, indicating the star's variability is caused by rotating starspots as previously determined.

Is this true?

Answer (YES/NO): NO